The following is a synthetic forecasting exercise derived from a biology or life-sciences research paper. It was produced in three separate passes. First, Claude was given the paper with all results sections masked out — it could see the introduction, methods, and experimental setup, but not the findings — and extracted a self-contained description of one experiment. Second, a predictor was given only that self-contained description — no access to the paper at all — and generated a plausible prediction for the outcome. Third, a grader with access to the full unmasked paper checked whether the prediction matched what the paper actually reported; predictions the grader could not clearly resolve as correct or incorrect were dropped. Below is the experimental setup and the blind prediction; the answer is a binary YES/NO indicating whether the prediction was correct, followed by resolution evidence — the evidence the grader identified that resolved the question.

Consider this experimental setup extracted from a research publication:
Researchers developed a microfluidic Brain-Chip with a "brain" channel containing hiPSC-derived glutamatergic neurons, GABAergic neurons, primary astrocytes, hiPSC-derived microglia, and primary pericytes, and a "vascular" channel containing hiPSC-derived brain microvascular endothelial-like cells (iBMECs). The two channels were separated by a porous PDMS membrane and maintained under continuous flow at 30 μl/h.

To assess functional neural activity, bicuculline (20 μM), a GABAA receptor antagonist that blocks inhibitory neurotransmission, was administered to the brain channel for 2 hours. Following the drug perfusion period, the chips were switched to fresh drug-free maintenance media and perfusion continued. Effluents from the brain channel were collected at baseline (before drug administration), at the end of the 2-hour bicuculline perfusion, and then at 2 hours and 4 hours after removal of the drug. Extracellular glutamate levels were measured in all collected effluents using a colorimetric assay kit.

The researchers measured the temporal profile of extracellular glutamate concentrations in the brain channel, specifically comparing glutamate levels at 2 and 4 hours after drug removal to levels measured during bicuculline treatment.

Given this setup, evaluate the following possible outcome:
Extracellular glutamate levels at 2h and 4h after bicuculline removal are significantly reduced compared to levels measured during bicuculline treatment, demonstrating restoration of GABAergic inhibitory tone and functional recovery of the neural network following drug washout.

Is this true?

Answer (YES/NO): YES